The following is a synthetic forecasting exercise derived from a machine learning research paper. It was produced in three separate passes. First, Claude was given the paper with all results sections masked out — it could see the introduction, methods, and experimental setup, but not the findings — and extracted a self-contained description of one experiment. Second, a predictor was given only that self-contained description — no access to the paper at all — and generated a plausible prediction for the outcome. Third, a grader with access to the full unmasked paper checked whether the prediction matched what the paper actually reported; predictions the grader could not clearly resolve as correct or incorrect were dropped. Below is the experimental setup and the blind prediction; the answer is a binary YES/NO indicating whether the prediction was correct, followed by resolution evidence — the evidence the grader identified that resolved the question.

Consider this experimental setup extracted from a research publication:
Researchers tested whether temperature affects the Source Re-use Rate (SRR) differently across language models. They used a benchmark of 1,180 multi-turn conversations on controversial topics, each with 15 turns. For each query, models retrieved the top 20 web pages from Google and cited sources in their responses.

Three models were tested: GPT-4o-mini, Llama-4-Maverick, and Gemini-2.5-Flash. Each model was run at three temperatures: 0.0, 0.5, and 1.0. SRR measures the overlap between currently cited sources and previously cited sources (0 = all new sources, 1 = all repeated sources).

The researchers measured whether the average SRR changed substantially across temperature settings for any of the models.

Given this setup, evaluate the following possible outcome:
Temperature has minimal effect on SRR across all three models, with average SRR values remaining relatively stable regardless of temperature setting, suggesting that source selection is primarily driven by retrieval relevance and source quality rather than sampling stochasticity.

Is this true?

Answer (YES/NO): YES